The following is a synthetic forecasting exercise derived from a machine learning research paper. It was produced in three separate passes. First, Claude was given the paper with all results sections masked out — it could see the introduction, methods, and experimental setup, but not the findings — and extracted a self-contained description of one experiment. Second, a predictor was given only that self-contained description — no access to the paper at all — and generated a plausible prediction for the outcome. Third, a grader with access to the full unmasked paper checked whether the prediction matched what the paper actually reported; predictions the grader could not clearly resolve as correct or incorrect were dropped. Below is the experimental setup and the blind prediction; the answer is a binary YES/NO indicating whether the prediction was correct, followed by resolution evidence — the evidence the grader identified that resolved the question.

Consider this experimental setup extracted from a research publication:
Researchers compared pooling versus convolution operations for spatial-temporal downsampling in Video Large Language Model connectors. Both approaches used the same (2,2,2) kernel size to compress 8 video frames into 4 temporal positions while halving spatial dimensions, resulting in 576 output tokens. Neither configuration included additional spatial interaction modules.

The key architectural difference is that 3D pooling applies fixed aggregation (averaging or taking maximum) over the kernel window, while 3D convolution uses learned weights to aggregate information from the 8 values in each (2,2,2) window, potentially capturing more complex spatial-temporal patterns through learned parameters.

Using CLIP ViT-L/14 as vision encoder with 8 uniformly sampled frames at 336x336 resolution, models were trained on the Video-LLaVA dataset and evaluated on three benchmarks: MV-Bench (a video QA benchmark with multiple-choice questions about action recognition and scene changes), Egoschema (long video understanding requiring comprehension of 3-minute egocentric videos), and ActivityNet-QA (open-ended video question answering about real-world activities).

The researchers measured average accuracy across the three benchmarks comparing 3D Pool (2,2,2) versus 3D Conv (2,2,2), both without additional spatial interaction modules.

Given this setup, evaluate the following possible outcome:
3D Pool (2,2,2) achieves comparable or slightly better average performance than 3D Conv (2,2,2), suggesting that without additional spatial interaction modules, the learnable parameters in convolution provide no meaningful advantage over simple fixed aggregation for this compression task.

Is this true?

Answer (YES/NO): YES